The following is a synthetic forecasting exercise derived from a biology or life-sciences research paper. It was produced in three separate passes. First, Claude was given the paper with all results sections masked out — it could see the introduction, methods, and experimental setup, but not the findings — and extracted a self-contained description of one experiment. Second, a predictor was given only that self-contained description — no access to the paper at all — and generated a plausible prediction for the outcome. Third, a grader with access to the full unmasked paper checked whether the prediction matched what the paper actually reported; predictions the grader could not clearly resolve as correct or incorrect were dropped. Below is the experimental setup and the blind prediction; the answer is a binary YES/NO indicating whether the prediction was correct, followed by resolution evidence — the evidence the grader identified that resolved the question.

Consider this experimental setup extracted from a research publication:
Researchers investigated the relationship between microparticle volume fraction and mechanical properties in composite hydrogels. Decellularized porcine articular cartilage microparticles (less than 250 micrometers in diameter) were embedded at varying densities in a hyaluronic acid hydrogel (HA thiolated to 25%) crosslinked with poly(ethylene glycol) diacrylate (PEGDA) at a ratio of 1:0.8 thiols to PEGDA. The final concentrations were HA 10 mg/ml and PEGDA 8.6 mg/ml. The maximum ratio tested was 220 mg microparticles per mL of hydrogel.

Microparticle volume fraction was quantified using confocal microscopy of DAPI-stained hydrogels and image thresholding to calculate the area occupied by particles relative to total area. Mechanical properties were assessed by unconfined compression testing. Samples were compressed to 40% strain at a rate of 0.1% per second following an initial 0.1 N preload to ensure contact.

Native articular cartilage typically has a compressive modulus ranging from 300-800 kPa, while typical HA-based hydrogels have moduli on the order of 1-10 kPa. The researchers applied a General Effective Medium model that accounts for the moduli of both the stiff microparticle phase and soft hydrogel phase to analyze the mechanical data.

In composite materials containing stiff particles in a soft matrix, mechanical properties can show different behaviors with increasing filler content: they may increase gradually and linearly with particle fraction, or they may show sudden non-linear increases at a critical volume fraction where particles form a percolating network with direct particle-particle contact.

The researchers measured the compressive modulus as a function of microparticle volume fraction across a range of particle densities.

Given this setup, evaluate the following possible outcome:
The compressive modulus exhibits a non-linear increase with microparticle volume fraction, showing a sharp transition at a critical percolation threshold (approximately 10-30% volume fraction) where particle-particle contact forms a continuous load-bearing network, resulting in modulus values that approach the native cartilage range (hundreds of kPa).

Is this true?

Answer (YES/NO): NO